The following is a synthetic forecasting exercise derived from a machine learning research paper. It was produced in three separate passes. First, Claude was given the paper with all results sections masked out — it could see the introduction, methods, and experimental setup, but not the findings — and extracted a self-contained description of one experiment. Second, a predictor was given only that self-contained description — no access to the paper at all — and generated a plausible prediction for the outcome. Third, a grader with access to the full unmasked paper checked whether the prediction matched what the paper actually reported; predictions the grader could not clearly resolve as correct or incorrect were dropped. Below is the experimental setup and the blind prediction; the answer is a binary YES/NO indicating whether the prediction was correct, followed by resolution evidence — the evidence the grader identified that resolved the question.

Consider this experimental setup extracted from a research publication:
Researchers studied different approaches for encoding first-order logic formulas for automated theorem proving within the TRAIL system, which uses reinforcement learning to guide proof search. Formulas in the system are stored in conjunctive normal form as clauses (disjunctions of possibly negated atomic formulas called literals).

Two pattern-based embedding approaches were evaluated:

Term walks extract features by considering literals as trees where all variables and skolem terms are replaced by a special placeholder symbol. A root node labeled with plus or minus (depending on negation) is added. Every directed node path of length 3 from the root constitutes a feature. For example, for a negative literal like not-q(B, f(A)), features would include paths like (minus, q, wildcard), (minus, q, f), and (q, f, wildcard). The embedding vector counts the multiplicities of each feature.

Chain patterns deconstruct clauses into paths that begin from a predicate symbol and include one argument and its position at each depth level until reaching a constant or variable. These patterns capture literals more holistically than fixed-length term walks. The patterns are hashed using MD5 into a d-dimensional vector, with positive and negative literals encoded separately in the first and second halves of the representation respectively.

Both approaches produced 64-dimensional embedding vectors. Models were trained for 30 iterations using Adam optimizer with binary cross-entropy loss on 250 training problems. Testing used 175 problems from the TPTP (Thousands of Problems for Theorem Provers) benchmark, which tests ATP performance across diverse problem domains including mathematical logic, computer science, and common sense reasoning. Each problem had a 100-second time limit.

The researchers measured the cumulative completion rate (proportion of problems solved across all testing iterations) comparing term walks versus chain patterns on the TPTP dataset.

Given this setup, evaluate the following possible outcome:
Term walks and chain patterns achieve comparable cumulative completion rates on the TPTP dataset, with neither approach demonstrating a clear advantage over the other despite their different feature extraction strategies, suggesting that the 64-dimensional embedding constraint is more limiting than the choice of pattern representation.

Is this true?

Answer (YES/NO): NO